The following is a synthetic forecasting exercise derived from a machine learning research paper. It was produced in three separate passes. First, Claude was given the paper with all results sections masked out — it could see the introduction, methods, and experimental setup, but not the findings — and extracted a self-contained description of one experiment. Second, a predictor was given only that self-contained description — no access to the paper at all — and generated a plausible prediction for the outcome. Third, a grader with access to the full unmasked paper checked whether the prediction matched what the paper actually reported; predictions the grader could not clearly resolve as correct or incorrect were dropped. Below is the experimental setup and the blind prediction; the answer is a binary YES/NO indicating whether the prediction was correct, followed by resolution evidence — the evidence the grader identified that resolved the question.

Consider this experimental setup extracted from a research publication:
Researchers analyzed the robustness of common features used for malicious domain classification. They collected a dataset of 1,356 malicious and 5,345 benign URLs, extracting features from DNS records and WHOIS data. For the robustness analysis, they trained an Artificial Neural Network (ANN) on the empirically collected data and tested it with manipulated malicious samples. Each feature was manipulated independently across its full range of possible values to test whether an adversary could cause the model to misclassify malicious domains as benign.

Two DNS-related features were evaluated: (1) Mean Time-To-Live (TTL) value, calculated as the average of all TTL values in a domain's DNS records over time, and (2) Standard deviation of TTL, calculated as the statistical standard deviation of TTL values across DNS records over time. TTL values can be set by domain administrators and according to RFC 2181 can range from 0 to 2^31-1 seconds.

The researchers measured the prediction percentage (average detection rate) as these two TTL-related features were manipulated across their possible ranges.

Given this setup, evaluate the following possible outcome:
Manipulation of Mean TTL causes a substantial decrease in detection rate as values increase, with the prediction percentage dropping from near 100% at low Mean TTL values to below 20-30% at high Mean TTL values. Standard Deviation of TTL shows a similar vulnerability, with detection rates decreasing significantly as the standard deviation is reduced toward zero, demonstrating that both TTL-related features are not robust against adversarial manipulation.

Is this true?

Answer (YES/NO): NO